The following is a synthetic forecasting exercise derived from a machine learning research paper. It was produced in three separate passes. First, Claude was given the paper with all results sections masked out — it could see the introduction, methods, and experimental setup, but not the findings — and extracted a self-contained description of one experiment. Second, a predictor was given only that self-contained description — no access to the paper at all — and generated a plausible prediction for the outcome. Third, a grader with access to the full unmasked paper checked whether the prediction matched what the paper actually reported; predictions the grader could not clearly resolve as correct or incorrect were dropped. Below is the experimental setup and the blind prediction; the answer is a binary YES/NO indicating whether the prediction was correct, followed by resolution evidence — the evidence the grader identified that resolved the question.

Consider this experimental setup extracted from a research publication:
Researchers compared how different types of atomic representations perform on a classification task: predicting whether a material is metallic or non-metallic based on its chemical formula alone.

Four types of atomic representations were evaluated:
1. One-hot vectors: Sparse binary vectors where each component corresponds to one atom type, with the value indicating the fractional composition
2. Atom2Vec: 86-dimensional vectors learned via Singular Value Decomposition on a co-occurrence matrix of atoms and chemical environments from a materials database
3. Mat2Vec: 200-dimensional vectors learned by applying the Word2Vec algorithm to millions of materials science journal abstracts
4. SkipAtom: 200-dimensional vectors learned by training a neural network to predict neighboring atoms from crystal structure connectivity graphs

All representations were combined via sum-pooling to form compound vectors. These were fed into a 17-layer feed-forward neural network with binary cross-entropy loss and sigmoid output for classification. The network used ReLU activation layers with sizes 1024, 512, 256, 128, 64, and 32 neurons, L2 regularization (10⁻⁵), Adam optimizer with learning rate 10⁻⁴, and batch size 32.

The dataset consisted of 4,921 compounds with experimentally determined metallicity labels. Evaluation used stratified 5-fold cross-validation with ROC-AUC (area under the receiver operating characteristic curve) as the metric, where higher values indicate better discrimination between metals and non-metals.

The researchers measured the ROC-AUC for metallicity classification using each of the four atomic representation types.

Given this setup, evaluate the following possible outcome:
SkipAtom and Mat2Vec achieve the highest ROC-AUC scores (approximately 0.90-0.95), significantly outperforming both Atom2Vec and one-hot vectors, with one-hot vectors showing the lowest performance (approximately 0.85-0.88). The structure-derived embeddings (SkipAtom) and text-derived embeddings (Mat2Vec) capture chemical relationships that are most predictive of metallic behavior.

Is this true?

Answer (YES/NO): NO